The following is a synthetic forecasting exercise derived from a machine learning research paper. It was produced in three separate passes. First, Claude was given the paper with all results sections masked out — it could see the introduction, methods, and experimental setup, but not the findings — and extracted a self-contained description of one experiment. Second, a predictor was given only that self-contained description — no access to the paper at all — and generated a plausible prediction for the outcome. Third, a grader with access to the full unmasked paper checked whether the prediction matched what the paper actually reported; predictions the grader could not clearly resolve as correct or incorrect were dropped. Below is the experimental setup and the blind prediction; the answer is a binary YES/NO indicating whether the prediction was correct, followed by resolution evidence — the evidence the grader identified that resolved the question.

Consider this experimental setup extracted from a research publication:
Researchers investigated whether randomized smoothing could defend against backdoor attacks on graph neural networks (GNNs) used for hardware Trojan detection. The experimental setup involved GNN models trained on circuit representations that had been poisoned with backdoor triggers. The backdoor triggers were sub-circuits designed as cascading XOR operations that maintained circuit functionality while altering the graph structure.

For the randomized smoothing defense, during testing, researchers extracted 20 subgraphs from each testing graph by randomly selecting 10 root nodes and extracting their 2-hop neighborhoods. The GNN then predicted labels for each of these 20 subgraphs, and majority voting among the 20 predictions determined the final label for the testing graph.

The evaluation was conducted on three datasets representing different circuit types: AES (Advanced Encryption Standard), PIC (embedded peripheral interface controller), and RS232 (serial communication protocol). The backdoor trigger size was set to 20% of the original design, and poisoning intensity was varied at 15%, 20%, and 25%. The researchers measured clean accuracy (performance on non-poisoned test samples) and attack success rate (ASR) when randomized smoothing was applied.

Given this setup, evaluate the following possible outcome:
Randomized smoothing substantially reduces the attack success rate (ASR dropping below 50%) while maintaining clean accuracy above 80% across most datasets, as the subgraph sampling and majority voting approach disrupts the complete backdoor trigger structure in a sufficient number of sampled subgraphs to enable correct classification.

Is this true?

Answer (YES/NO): NO